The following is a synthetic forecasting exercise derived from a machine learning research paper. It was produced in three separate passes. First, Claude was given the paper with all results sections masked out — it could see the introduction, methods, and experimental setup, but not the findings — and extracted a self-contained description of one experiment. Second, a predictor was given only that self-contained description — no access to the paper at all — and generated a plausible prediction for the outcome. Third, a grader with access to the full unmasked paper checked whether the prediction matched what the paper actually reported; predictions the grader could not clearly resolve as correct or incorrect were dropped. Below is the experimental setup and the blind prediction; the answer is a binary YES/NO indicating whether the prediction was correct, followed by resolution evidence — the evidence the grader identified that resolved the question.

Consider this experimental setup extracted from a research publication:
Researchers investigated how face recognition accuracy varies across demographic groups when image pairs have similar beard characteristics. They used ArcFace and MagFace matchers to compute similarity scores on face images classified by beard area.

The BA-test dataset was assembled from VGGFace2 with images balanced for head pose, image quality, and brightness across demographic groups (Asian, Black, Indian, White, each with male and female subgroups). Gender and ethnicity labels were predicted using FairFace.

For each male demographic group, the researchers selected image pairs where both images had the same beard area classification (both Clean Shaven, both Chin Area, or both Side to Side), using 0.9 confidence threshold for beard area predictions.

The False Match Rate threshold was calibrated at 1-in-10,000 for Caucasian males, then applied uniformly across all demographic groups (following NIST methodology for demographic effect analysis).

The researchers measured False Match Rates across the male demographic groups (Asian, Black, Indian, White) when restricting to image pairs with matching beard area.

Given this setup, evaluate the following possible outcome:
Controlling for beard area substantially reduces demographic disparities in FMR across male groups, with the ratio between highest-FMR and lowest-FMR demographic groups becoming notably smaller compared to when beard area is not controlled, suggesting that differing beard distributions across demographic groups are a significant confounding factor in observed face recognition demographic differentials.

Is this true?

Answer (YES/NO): NO